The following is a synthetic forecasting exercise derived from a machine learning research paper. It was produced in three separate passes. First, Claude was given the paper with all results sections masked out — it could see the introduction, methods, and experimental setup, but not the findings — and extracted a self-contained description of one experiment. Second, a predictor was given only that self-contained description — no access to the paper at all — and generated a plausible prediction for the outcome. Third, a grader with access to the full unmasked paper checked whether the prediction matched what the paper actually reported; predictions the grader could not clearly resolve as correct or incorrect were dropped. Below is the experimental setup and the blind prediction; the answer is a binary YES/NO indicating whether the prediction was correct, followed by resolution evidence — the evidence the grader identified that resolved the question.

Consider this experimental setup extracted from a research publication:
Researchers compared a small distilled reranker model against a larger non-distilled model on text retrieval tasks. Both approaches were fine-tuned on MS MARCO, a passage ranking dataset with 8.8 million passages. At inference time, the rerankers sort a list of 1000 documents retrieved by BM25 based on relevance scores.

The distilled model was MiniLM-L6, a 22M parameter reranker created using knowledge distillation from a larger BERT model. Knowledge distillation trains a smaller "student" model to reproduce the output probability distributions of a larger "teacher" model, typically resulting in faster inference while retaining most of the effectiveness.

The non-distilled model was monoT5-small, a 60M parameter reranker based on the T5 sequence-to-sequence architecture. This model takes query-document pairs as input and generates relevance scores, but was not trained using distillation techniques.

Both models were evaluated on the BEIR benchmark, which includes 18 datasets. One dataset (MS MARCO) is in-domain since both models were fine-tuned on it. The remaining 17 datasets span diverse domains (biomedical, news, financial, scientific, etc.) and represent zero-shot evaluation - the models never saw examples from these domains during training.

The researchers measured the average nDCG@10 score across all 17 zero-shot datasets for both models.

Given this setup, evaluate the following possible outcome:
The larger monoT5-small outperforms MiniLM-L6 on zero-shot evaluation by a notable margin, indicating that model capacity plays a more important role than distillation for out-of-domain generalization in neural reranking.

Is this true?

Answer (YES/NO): NO